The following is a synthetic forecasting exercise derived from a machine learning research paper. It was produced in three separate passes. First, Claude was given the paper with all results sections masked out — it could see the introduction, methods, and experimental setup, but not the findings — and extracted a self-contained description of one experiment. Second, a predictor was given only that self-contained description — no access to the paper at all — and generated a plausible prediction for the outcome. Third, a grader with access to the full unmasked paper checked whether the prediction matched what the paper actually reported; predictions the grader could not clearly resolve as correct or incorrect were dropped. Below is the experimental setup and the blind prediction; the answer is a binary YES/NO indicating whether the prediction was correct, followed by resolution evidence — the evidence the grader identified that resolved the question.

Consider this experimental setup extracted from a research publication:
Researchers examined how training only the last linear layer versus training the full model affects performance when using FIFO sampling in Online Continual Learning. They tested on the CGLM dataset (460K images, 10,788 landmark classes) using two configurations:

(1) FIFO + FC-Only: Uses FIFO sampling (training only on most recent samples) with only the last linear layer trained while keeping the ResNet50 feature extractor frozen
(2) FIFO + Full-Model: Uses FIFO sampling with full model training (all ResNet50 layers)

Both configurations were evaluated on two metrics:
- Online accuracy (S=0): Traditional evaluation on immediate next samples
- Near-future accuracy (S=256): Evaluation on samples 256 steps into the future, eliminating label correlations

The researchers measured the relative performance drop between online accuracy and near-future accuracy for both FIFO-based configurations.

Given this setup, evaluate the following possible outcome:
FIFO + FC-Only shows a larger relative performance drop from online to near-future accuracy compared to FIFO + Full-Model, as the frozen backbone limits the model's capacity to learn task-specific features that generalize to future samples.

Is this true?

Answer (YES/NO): NO